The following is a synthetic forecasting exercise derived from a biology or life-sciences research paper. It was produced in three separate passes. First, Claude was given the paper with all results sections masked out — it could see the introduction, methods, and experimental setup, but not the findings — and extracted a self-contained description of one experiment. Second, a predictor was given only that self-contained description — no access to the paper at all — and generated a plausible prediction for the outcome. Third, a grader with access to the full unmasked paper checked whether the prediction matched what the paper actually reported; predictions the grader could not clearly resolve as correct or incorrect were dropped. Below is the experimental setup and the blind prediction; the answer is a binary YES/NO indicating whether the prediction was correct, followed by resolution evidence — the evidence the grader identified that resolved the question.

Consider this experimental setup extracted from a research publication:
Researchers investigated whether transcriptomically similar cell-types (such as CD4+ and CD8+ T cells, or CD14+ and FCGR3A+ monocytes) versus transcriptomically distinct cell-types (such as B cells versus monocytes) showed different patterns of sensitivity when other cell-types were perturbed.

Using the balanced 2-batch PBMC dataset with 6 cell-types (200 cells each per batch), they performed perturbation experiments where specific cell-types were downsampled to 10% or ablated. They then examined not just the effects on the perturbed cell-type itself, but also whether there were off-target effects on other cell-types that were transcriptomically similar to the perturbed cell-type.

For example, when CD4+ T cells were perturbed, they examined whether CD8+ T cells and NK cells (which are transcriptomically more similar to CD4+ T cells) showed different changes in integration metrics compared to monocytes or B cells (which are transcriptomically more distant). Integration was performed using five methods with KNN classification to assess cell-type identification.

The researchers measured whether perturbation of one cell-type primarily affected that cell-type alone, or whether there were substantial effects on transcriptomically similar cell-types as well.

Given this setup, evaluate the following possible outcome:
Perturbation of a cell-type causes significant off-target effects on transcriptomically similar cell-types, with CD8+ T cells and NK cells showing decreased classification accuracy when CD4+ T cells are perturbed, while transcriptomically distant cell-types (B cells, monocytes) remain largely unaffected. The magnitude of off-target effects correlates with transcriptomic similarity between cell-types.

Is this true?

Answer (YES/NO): NO